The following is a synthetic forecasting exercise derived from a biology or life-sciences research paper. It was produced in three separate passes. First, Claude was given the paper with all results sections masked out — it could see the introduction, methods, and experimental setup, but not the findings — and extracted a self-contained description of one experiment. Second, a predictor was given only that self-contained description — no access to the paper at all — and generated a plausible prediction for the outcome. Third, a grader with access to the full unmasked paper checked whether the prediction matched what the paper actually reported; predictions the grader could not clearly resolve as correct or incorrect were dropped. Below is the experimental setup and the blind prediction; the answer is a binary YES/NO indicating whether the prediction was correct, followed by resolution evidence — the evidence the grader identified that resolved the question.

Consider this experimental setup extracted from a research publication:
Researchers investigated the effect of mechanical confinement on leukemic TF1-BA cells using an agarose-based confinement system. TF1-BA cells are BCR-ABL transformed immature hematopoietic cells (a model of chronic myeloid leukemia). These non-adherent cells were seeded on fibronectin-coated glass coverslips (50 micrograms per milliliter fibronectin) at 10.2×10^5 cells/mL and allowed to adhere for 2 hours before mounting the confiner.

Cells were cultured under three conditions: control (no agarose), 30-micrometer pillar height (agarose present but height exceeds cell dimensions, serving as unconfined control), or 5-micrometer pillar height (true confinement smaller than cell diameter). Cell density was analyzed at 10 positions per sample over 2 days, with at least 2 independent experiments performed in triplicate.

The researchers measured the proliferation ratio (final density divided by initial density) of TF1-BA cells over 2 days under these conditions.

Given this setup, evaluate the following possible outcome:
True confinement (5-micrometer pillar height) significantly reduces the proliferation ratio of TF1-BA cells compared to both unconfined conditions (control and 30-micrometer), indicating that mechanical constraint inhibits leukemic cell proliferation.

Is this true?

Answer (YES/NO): YES